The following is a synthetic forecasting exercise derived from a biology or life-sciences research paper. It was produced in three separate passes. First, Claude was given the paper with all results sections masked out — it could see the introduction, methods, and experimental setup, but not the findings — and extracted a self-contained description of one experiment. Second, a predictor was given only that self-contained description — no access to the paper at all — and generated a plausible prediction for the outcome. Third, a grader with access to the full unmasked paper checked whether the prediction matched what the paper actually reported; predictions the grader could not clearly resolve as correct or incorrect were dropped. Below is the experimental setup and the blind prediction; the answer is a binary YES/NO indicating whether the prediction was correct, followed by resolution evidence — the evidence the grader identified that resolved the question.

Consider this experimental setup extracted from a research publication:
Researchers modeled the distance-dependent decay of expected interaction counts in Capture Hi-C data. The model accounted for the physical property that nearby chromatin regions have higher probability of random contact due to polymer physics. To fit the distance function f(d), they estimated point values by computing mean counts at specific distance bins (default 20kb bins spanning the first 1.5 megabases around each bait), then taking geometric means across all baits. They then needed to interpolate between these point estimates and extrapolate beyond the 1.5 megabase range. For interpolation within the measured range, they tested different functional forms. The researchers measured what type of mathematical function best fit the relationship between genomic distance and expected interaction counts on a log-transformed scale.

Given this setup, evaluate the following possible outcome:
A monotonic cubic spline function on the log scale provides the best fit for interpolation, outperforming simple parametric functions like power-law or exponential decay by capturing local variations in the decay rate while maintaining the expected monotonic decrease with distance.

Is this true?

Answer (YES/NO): NO